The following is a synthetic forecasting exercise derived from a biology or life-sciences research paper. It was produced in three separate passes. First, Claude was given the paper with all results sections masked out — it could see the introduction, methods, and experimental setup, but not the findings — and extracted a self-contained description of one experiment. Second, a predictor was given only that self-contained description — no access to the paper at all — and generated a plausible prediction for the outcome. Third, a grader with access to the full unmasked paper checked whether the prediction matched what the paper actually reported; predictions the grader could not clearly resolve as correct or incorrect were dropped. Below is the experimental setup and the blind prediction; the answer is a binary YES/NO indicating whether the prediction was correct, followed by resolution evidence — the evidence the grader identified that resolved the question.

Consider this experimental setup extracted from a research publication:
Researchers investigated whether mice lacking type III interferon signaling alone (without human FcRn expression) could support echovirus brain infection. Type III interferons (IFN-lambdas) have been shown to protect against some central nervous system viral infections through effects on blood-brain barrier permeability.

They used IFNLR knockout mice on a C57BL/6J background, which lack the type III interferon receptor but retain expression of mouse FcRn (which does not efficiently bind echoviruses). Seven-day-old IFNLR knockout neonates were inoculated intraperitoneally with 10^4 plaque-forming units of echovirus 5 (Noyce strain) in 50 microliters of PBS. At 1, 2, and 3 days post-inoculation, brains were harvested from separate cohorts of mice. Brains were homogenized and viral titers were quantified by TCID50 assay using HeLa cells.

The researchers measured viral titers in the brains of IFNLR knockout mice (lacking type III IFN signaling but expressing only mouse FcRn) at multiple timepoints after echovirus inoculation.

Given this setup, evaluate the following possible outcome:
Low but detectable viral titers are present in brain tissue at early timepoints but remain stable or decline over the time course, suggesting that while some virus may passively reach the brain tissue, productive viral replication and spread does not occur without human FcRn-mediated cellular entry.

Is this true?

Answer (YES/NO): NO